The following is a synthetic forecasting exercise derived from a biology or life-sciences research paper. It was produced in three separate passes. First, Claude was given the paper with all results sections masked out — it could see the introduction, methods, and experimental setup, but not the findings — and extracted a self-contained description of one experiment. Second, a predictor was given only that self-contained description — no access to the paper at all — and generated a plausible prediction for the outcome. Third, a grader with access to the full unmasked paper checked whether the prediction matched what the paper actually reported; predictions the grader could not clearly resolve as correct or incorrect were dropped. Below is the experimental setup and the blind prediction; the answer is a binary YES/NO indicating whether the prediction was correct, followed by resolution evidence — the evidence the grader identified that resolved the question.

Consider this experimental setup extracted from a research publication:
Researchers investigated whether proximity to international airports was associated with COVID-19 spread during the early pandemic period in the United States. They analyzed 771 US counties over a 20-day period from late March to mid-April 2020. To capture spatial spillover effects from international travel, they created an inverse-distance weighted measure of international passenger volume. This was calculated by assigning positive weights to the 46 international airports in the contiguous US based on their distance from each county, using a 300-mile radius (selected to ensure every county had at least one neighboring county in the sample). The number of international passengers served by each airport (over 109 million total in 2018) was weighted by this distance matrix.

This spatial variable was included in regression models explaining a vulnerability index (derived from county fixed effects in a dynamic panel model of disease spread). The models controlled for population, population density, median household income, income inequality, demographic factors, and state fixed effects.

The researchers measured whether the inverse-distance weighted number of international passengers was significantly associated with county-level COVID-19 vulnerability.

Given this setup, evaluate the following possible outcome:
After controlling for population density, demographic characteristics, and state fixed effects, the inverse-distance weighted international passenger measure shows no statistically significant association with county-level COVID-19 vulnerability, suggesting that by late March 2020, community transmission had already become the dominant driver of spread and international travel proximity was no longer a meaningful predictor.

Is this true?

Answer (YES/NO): NO